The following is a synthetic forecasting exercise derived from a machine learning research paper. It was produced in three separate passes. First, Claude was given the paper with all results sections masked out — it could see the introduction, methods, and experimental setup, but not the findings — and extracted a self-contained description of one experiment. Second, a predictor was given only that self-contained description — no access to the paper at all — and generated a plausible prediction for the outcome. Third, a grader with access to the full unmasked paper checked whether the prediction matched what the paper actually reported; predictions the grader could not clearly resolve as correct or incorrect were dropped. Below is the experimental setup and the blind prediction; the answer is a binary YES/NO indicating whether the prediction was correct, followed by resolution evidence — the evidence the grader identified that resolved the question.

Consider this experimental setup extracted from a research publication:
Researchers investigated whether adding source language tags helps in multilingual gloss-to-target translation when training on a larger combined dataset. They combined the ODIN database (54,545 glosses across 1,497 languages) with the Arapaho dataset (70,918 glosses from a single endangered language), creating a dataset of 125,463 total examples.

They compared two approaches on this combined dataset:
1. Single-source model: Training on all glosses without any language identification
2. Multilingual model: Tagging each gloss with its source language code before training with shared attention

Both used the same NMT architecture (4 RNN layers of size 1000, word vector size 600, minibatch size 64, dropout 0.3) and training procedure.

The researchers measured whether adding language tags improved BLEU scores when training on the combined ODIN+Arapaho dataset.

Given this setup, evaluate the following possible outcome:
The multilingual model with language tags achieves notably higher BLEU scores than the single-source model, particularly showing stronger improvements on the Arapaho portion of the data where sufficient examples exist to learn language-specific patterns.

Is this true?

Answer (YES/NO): NO